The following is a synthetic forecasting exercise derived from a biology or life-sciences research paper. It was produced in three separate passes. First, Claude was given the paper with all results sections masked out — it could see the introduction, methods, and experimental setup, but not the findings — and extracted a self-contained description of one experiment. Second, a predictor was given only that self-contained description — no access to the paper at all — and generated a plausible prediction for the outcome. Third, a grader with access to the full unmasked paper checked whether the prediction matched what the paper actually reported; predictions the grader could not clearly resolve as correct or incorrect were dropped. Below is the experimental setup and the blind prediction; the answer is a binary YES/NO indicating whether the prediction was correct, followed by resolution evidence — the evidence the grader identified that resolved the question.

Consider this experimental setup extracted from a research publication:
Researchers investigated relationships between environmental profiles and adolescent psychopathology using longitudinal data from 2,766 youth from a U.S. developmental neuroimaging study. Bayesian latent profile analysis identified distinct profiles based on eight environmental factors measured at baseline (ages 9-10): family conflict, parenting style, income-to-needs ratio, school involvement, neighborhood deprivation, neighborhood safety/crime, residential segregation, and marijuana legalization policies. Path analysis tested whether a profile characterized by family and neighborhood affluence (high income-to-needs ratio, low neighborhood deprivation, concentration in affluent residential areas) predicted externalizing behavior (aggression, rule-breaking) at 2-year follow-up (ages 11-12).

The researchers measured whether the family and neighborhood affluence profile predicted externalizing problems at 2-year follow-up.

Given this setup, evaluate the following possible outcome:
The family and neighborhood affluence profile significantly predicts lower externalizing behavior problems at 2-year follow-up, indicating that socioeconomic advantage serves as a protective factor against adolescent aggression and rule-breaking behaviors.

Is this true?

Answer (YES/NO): YES